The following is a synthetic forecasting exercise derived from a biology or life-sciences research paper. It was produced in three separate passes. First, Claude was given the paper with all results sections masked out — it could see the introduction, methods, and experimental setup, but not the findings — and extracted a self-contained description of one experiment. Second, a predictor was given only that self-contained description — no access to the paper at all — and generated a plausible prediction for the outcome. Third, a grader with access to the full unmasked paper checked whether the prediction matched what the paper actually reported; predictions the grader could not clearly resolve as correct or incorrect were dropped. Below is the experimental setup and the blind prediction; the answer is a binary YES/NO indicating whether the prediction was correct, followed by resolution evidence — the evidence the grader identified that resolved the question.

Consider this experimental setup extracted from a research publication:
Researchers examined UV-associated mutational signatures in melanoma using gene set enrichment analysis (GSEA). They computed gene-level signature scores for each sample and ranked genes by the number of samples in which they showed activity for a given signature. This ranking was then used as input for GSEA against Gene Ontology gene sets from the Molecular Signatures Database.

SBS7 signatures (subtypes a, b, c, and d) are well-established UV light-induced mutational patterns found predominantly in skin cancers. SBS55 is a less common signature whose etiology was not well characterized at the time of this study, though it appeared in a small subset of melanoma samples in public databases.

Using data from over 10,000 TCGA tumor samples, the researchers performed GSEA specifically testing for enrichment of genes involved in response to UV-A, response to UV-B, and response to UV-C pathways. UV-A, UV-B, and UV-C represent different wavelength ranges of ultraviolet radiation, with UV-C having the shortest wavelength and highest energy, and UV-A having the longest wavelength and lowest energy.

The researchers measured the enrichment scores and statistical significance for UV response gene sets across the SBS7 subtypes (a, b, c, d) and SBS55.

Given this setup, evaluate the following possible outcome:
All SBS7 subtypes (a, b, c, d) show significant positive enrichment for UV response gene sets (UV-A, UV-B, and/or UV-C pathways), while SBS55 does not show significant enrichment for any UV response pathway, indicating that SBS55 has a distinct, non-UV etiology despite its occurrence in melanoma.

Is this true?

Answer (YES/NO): NO